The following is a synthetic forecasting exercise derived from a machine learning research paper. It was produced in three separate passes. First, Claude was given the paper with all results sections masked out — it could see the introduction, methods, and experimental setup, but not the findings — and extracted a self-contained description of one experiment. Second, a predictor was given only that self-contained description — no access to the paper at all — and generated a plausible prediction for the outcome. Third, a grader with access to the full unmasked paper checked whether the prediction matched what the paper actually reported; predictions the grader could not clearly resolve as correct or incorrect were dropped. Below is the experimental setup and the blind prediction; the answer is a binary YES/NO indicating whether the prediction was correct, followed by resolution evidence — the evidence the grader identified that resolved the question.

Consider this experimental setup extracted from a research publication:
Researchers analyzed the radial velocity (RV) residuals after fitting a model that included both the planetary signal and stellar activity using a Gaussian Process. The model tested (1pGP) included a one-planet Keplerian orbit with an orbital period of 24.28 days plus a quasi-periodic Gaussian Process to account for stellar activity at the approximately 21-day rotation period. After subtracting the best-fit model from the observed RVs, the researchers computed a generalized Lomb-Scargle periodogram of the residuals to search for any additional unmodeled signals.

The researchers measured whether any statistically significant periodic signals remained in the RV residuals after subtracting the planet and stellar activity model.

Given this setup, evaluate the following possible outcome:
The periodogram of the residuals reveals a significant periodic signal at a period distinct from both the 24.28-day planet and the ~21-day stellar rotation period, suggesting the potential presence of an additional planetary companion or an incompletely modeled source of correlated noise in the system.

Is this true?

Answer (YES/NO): NO